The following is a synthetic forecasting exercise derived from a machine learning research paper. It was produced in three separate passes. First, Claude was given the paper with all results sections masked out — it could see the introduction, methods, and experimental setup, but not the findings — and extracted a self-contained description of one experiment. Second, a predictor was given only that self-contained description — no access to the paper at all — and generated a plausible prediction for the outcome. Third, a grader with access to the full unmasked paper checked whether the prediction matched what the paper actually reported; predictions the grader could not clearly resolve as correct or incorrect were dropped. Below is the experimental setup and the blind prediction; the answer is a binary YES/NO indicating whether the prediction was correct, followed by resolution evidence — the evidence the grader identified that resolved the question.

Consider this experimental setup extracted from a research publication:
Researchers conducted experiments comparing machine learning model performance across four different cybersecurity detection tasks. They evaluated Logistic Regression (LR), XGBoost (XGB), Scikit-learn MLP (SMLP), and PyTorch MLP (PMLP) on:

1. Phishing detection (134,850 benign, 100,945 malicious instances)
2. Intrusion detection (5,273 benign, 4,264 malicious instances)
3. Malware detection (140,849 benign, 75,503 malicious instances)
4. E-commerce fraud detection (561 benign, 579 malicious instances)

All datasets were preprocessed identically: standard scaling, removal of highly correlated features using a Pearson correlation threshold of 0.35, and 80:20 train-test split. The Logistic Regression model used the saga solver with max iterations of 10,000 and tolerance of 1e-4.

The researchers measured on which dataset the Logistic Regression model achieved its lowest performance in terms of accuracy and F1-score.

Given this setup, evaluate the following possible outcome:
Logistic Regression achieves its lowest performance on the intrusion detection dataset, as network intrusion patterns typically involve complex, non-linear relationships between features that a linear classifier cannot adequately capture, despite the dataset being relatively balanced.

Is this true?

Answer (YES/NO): YES